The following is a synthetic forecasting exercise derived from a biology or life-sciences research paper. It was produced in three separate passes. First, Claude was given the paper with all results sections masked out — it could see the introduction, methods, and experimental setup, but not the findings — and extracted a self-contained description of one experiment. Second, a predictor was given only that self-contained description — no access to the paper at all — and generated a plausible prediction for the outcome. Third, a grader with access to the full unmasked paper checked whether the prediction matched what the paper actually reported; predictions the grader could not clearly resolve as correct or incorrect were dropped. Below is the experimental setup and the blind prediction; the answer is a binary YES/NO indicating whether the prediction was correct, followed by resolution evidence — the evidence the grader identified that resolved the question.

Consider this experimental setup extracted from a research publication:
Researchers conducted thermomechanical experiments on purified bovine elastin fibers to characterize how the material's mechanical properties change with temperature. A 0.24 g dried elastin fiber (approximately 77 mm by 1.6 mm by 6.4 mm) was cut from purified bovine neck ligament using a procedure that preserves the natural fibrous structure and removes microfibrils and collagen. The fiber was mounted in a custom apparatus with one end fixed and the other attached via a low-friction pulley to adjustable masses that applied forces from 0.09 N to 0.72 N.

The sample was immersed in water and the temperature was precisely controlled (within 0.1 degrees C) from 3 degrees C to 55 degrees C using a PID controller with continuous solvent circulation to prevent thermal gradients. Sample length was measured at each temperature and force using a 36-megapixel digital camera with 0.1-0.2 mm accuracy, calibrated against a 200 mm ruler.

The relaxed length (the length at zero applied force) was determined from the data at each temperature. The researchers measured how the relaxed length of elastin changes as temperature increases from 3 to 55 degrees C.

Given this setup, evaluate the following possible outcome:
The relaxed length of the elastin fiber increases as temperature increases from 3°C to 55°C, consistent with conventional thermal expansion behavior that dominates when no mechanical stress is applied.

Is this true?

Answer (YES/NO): NO